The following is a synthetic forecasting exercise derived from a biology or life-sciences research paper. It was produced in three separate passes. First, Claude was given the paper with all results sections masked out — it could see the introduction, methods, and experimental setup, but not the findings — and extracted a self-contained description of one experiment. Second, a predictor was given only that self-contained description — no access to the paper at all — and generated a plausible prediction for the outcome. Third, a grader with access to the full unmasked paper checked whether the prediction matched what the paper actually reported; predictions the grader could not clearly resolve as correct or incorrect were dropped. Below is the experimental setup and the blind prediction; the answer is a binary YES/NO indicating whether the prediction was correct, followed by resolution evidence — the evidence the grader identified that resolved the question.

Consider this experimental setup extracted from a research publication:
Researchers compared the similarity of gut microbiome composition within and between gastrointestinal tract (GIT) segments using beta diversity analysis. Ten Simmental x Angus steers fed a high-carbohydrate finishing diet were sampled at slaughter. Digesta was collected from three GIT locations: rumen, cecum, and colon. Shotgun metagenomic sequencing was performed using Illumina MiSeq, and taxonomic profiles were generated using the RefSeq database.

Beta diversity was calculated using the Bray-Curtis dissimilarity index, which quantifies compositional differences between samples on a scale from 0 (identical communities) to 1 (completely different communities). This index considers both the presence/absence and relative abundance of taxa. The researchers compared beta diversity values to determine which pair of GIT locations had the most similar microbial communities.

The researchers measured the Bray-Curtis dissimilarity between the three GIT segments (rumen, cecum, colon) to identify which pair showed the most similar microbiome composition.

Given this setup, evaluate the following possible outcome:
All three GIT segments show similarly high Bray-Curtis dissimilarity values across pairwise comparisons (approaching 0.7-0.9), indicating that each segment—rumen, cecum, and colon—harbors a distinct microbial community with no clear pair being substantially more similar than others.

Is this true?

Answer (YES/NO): NO